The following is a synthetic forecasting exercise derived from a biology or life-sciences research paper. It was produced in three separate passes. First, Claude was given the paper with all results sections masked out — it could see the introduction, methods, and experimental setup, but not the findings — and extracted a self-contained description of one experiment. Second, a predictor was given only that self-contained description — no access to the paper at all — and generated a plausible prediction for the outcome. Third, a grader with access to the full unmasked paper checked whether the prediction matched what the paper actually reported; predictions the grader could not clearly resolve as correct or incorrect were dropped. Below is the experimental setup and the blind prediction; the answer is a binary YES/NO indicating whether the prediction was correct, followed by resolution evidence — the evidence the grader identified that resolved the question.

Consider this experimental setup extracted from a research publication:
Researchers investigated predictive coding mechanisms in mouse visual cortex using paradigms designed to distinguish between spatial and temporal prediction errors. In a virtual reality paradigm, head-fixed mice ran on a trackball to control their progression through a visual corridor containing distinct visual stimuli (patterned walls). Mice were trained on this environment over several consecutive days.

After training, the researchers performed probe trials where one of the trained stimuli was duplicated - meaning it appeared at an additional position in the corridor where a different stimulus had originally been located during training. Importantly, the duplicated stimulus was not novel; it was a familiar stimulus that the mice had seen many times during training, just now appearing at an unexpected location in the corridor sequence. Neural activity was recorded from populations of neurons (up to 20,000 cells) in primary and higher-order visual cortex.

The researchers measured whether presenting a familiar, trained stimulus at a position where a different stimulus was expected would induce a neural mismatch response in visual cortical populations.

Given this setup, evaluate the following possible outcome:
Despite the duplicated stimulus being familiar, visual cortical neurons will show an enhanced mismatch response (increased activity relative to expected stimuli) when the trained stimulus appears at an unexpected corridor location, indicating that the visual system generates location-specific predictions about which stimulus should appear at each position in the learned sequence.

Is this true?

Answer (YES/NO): NO